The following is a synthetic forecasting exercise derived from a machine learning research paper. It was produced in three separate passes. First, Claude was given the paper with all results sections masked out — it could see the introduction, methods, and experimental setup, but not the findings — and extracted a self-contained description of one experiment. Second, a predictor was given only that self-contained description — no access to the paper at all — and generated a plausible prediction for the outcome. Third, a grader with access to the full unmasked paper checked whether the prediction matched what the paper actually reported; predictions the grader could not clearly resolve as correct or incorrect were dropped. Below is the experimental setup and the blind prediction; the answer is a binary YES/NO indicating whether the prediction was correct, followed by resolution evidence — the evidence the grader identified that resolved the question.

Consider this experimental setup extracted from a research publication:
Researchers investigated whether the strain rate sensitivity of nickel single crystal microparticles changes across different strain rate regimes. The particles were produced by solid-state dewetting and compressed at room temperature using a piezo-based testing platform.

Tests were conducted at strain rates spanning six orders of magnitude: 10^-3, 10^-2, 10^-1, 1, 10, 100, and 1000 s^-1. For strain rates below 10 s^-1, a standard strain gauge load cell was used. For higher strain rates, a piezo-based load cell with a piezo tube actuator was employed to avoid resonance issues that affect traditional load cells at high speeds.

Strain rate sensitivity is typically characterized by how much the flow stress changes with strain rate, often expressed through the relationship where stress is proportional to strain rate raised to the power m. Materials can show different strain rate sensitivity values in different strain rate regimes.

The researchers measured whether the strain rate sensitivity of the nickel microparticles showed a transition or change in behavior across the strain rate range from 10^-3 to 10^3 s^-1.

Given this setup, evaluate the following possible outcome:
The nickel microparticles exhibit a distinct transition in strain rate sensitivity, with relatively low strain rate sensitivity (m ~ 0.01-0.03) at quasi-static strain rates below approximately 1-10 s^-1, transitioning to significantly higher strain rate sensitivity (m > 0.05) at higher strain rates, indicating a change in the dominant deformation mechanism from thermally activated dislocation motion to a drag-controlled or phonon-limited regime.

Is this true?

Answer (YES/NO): NO